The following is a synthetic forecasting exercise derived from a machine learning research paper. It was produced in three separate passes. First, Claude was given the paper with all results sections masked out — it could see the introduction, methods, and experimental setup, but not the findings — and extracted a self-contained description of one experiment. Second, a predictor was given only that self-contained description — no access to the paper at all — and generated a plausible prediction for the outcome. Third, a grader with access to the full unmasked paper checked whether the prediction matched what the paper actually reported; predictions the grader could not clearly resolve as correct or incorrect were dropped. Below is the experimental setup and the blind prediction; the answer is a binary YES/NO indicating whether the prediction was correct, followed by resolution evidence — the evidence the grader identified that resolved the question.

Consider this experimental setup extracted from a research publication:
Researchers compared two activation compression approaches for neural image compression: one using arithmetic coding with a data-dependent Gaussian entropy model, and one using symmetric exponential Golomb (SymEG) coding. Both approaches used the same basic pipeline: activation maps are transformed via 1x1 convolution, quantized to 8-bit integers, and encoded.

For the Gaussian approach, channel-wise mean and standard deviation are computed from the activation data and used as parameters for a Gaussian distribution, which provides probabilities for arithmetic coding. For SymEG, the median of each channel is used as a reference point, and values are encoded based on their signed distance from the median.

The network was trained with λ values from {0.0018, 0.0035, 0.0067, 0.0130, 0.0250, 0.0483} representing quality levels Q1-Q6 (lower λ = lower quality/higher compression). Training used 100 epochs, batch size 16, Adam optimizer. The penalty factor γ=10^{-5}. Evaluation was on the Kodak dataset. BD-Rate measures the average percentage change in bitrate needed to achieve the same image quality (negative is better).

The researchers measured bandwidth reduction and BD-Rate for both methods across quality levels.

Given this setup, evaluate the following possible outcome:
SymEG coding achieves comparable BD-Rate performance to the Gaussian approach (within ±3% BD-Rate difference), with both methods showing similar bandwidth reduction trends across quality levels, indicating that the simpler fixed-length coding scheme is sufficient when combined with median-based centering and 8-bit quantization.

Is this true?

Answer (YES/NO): NO